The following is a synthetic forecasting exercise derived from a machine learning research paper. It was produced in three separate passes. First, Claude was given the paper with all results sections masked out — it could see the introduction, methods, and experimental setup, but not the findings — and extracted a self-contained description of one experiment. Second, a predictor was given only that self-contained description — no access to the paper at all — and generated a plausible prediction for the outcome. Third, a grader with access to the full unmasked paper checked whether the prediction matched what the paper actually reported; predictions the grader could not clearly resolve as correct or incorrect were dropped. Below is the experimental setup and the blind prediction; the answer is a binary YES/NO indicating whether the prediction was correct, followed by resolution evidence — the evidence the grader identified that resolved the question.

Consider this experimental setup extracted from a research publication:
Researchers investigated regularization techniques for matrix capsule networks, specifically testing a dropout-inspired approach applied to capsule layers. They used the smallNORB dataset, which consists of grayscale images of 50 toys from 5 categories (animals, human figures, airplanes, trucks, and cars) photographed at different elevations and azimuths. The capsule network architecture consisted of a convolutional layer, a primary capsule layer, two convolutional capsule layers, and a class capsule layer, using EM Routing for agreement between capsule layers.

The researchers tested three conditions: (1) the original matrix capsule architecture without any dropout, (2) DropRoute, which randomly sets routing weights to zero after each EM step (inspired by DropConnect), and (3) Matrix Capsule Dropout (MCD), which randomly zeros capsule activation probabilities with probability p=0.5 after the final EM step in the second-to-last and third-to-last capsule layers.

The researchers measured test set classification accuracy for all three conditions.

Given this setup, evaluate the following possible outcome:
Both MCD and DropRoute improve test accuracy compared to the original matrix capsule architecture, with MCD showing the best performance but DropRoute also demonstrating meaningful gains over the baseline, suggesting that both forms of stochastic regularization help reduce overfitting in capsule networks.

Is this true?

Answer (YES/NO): NO